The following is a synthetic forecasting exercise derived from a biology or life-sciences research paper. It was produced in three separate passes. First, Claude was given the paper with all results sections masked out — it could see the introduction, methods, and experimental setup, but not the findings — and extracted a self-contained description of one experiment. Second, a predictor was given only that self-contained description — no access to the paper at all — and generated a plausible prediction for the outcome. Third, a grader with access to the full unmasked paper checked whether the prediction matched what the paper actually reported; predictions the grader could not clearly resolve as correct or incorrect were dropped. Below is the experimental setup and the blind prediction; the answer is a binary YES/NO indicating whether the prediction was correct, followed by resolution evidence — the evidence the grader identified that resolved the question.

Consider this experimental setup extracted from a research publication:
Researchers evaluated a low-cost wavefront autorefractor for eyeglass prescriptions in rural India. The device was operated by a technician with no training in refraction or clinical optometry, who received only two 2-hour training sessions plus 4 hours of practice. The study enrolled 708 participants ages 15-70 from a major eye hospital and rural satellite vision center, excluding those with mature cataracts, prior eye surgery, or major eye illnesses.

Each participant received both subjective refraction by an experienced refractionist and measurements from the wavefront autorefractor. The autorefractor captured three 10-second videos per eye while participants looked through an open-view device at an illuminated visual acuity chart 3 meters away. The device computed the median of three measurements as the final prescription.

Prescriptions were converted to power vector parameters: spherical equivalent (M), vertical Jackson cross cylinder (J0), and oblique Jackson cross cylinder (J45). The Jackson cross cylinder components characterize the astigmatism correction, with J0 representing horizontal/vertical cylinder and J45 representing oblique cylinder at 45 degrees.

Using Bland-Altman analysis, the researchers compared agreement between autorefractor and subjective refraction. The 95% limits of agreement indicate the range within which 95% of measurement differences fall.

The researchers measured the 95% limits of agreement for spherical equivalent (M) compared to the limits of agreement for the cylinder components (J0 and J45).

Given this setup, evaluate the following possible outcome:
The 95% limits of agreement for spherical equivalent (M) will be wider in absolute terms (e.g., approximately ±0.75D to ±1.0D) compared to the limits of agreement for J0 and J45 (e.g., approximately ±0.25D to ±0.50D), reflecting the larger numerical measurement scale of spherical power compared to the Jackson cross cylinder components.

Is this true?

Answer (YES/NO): NO